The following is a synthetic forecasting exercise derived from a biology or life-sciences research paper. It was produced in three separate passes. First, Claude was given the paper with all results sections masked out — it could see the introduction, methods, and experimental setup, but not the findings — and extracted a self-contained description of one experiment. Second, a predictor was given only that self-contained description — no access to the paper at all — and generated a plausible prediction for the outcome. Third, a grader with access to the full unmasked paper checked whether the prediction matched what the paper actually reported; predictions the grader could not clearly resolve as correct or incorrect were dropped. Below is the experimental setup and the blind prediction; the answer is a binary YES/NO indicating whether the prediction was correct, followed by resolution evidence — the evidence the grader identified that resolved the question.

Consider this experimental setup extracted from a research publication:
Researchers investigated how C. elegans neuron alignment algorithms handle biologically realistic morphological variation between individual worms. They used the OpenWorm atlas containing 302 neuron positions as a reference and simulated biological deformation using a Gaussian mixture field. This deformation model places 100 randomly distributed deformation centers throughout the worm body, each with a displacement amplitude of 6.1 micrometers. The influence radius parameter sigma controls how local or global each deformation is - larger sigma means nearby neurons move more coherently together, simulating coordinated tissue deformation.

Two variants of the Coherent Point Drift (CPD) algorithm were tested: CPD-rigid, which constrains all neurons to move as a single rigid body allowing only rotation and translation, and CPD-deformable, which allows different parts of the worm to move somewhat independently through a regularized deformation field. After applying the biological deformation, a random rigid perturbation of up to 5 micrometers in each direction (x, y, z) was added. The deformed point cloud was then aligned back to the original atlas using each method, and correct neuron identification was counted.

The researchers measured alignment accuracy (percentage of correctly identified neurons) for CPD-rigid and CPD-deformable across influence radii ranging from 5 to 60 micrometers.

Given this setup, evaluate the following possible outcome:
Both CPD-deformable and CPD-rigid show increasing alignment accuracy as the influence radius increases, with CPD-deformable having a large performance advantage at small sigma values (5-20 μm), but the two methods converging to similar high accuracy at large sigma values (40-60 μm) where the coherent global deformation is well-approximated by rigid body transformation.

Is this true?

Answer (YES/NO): NO